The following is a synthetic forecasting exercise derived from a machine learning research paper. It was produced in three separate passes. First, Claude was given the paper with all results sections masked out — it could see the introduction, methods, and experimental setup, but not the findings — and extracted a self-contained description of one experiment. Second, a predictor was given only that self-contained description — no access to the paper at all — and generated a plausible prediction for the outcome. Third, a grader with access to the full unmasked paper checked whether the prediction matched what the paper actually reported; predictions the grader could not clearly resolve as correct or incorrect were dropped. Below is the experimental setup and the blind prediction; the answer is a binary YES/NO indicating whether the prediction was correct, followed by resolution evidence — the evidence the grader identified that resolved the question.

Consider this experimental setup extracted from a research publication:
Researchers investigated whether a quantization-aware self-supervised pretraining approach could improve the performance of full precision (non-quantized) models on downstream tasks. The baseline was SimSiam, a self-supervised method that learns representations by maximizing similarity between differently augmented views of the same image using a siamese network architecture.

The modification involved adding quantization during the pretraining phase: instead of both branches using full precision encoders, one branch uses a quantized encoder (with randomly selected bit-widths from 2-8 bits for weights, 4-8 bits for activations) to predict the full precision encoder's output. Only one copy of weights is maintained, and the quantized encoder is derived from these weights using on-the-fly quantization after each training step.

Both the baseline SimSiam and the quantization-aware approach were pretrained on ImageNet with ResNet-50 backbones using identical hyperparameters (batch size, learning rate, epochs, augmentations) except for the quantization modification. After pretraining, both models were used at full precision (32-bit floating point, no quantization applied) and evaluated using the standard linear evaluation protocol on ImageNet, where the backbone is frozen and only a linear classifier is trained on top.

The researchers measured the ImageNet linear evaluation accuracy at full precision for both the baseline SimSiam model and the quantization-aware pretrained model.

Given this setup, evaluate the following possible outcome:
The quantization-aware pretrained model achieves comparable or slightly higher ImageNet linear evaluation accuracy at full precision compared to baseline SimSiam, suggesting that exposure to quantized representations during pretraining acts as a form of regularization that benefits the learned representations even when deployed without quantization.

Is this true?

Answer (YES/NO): YES